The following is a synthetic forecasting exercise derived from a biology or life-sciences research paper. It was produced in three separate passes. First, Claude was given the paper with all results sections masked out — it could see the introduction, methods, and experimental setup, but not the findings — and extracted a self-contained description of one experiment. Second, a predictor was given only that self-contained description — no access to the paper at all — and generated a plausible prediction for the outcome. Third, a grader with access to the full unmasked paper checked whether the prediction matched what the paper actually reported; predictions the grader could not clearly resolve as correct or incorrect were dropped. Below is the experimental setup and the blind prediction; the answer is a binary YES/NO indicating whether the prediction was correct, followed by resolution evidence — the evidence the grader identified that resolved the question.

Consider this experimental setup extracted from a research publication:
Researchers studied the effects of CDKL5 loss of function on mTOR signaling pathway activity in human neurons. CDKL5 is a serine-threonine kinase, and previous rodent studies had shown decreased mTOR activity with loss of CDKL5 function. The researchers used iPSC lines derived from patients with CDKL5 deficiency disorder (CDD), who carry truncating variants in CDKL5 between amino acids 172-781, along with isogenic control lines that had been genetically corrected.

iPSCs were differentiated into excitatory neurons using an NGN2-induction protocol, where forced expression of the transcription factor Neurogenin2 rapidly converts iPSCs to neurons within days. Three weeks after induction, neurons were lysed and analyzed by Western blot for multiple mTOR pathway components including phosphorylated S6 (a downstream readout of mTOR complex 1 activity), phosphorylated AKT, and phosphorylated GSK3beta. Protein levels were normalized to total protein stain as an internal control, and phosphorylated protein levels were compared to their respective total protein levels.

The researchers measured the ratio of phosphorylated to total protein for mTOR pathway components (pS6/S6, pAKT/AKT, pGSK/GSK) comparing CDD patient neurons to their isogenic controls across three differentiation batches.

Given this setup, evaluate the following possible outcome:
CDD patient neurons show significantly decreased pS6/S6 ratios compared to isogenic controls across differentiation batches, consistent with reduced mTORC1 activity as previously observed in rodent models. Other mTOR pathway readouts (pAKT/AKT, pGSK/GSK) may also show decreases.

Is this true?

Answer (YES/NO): NO